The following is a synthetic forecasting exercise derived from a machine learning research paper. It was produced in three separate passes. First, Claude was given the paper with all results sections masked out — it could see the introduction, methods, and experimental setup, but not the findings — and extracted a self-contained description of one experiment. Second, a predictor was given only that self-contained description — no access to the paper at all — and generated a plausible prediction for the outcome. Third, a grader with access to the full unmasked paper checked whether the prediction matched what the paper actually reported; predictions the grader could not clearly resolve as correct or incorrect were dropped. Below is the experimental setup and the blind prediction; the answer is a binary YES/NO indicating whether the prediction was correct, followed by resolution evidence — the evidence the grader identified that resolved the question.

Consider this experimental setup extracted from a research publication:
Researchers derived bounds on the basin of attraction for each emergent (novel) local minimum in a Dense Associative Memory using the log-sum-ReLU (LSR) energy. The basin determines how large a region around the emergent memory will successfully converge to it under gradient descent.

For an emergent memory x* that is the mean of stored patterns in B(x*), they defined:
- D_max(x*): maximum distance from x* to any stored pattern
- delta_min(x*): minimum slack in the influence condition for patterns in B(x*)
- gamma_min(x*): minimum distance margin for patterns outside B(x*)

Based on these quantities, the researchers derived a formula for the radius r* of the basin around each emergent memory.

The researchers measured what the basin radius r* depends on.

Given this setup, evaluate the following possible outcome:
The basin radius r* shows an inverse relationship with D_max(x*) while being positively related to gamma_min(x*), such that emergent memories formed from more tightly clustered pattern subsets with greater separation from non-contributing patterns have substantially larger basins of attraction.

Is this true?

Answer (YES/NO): NO